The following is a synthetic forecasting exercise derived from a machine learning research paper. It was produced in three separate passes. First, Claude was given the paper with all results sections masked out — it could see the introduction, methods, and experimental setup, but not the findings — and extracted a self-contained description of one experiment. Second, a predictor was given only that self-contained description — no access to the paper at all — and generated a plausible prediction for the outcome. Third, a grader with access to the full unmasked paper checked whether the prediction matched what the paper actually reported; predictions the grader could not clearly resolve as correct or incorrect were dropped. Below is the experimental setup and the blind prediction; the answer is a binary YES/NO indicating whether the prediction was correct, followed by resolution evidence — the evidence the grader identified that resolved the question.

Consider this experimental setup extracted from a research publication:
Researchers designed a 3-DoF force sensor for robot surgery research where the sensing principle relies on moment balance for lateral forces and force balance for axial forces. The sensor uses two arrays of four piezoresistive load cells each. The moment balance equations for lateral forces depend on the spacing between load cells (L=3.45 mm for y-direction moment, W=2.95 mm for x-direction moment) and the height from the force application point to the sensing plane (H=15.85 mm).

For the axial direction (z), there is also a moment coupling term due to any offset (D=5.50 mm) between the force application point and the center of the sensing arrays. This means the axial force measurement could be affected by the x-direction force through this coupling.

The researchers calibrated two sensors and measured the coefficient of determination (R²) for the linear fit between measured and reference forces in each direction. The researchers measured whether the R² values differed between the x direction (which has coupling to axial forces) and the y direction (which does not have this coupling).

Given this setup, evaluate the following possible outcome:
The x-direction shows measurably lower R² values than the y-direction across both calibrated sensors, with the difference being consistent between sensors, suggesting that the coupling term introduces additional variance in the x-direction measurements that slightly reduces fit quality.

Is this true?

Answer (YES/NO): NO